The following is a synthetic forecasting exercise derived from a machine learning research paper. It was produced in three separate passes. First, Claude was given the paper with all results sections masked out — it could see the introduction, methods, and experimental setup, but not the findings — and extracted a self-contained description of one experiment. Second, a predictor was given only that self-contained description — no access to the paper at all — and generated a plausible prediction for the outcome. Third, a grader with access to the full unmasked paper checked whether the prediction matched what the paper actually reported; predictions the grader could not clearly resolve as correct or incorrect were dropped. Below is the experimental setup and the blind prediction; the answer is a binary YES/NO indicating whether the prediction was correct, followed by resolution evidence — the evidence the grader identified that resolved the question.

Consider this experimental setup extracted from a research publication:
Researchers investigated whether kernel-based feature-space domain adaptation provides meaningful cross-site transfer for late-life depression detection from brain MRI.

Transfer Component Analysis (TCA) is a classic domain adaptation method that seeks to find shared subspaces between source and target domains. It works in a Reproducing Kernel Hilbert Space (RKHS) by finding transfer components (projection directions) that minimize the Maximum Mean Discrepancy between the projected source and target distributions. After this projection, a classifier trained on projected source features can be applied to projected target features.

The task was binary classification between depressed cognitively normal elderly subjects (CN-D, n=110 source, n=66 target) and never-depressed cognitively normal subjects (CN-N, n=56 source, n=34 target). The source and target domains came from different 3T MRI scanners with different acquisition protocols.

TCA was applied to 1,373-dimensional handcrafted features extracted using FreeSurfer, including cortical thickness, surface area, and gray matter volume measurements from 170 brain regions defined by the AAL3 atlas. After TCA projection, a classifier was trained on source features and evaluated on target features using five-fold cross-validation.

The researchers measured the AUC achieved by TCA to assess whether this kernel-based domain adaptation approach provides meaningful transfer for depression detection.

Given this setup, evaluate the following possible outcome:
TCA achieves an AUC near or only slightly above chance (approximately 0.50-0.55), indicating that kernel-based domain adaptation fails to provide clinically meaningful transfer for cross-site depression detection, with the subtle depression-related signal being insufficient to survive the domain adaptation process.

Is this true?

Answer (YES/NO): NO